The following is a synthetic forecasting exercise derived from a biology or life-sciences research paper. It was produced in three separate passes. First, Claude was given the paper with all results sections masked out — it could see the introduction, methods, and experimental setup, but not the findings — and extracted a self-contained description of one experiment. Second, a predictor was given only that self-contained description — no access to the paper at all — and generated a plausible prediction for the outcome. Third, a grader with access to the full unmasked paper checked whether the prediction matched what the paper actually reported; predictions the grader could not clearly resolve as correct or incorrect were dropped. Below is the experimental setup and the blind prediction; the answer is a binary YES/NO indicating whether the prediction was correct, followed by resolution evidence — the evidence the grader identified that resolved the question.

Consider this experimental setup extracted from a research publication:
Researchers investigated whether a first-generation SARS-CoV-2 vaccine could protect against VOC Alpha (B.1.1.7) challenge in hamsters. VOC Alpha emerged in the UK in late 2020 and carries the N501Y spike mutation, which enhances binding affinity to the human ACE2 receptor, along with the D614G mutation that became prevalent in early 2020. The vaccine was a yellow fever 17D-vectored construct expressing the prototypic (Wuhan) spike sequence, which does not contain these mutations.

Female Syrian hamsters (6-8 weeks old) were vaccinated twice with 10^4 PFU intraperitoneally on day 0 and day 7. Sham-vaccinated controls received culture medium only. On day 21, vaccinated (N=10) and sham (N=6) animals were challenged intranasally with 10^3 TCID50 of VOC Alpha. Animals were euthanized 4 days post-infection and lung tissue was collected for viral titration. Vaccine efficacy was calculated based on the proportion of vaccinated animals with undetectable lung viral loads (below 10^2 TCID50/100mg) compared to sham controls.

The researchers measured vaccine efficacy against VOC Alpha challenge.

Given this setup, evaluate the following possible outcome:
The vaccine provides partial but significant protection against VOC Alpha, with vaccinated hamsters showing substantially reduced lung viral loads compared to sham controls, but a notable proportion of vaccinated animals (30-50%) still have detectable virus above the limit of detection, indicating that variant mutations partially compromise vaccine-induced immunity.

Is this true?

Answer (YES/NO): NO